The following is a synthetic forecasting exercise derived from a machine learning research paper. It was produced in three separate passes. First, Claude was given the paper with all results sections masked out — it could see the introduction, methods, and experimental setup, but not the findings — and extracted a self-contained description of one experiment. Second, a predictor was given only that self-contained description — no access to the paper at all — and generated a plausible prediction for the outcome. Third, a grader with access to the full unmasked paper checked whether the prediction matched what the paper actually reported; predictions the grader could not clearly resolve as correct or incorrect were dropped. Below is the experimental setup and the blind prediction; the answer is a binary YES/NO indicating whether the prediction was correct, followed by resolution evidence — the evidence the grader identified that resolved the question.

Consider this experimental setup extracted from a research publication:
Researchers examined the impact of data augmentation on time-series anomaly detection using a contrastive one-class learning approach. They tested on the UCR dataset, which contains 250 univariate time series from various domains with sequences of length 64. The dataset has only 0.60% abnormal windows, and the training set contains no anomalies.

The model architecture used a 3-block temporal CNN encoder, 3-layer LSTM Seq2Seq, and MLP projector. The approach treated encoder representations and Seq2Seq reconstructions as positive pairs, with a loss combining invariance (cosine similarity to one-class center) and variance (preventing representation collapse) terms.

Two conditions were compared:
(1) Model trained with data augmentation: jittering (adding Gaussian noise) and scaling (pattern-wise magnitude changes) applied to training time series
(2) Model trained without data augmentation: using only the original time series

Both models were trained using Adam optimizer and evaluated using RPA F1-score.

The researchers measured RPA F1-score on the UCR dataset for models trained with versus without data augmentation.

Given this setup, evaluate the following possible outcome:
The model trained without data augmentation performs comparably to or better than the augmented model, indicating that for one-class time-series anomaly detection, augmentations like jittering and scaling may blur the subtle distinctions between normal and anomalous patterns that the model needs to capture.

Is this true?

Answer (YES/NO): NO